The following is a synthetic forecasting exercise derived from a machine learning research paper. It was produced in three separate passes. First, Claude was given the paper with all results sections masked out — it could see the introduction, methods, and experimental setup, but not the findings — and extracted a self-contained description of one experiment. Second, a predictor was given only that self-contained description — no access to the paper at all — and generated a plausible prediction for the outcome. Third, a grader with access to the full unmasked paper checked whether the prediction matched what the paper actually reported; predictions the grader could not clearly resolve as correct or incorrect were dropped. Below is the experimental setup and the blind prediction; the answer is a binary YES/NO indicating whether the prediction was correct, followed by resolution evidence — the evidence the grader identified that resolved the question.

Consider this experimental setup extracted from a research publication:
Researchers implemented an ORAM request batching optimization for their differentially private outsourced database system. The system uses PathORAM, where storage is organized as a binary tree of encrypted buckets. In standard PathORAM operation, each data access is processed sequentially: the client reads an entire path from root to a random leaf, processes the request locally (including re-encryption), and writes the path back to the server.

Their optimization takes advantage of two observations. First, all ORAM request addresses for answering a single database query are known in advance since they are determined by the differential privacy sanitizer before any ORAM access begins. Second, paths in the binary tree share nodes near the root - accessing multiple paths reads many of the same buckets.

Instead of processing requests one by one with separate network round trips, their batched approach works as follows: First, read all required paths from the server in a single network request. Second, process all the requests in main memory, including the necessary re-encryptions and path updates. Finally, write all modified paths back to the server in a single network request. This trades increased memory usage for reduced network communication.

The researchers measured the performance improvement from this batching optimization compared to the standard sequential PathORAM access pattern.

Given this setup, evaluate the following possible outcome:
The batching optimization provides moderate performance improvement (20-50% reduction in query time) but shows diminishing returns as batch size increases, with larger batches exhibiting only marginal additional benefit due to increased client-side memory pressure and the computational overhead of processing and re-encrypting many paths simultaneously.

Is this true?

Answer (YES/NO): NO